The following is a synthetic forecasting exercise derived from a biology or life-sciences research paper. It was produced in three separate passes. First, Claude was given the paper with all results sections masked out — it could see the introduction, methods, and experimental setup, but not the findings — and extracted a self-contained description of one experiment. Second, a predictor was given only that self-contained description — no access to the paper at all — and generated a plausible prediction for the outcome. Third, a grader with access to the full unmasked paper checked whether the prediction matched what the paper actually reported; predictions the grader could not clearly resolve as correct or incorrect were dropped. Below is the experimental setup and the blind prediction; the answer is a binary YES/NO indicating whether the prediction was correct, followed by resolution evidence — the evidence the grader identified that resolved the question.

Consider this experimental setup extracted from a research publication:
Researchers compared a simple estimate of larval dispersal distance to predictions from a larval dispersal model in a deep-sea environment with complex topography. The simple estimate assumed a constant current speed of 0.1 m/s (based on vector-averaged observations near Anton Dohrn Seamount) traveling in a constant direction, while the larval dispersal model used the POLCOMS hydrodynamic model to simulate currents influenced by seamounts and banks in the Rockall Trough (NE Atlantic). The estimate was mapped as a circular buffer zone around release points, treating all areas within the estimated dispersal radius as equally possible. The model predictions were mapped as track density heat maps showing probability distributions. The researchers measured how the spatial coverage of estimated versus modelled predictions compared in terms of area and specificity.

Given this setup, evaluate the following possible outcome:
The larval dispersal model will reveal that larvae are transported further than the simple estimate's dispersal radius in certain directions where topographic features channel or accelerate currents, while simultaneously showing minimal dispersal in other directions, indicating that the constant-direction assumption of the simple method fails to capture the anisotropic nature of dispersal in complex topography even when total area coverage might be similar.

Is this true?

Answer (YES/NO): NO